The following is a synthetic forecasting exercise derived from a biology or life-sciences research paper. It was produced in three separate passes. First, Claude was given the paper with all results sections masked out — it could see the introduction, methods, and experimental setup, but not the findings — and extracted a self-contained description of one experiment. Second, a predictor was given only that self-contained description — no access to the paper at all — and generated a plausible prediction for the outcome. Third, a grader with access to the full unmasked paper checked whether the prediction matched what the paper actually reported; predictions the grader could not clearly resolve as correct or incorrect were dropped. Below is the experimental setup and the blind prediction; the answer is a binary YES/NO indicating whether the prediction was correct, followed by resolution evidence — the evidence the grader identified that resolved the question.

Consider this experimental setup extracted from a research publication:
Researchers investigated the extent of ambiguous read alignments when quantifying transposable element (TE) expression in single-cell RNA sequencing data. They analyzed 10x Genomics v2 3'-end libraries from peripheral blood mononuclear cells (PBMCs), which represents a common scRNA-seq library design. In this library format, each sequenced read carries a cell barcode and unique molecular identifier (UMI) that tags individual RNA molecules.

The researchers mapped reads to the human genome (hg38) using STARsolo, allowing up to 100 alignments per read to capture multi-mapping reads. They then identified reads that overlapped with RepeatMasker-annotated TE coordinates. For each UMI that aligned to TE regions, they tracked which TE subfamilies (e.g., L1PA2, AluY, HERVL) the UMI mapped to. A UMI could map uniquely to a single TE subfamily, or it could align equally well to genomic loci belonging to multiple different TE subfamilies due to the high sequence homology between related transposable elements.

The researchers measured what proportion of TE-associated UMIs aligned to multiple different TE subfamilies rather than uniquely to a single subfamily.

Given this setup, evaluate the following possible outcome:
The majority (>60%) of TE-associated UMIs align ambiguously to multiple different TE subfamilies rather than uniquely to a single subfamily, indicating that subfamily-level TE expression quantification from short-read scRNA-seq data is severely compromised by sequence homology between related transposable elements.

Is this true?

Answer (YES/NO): NO